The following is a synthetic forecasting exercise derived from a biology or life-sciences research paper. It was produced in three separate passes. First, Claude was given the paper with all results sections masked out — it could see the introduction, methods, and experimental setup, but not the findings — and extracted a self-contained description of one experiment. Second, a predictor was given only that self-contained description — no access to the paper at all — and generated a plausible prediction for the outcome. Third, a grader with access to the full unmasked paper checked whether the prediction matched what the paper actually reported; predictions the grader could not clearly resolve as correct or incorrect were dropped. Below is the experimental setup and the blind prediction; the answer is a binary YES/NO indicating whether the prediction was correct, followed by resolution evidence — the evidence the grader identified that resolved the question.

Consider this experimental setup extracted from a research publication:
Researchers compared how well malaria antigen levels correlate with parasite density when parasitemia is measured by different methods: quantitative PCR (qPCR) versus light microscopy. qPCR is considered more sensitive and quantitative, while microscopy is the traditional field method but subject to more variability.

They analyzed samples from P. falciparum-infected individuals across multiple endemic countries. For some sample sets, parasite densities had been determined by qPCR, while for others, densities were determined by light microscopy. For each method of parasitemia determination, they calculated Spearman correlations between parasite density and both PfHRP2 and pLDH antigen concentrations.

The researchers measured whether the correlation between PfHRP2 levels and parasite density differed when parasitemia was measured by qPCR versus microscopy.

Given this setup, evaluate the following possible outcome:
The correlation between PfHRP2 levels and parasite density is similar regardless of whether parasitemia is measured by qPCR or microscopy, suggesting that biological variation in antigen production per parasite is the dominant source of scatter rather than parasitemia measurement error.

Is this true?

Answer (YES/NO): NO